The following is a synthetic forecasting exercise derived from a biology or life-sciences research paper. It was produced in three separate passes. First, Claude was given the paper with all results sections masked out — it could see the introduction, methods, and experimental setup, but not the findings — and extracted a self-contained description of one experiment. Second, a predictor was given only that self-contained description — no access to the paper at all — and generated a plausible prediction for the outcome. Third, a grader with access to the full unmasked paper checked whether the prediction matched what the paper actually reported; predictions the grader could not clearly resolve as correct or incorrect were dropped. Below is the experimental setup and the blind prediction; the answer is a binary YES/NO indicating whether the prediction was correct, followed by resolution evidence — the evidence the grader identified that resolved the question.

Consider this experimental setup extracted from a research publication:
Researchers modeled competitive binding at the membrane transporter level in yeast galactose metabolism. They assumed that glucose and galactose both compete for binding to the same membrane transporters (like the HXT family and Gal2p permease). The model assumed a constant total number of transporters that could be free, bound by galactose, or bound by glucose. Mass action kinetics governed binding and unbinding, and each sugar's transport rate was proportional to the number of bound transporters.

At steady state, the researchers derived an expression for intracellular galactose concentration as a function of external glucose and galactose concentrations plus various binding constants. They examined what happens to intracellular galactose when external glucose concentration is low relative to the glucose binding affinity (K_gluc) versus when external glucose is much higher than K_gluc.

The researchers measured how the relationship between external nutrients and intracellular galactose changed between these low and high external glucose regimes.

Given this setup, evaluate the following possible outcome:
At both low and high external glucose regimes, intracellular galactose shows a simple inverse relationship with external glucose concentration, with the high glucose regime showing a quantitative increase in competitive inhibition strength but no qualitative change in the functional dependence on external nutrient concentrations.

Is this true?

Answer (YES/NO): NO